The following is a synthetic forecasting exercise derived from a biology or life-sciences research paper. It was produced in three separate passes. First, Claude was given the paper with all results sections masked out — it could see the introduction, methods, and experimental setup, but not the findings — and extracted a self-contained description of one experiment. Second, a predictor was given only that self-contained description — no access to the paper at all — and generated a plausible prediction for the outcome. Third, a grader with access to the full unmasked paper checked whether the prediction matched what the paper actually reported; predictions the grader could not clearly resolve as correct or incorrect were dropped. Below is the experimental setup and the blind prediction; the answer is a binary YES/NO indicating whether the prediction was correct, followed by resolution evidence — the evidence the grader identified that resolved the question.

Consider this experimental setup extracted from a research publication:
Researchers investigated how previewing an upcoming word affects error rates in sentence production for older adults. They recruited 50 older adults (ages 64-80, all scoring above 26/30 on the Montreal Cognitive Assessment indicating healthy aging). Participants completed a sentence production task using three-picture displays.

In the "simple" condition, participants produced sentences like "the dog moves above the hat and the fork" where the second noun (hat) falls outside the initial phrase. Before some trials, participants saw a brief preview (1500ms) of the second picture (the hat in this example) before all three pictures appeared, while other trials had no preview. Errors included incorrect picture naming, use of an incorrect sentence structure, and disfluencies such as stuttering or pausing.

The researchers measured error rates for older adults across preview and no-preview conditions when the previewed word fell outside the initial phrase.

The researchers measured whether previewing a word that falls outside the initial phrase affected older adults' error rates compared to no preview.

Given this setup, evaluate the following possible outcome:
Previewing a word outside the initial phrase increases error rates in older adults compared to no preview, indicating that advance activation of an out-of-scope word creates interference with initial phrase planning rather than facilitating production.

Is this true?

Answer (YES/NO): YES